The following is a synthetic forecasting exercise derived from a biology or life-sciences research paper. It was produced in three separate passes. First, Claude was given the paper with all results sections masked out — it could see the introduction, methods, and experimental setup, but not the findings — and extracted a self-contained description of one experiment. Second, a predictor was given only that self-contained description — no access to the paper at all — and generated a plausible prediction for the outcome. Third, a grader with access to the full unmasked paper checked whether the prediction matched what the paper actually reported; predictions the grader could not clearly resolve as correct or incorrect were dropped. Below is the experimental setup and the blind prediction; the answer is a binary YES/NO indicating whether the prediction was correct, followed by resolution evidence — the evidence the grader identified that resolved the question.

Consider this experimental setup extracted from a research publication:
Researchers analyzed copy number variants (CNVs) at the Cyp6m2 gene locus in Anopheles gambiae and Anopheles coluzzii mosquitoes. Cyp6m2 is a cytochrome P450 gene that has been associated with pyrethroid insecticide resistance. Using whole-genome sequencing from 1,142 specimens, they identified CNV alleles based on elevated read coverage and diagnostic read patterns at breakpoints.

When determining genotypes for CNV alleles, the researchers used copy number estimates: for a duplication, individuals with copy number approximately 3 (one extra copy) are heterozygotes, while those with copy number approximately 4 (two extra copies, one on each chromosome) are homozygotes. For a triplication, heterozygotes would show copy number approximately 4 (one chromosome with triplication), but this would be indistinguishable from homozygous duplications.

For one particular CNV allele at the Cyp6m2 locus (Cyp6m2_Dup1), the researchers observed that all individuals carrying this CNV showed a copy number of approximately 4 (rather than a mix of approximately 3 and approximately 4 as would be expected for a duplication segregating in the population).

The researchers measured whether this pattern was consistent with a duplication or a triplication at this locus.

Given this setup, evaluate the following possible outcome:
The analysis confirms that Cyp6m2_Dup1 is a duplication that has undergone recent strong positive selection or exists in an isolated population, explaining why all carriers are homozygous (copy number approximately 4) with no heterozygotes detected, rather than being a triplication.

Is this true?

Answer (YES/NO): NO